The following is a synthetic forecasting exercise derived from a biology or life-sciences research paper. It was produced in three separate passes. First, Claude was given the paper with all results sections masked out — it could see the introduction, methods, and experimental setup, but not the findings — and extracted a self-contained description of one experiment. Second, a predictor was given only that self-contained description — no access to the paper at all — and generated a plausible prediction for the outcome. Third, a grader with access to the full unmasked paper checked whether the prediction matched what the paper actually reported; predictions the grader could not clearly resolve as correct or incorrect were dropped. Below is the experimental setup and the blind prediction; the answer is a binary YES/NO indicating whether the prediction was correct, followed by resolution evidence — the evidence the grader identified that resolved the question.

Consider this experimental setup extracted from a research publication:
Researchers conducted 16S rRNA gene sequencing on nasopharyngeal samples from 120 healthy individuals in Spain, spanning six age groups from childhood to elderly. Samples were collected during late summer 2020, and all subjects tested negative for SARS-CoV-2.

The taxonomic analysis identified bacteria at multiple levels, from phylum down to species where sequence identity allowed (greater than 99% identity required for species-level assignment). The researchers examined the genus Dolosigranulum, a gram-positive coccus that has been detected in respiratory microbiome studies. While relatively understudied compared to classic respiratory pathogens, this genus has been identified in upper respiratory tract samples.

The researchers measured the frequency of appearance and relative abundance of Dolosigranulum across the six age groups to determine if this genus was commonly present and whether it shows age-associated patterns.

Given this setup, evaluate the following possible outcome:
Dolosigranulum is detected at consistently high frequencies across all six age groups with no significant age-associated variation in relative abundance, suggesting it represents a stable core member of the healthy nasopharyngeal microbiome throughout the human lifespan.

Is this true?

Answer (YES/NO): NO